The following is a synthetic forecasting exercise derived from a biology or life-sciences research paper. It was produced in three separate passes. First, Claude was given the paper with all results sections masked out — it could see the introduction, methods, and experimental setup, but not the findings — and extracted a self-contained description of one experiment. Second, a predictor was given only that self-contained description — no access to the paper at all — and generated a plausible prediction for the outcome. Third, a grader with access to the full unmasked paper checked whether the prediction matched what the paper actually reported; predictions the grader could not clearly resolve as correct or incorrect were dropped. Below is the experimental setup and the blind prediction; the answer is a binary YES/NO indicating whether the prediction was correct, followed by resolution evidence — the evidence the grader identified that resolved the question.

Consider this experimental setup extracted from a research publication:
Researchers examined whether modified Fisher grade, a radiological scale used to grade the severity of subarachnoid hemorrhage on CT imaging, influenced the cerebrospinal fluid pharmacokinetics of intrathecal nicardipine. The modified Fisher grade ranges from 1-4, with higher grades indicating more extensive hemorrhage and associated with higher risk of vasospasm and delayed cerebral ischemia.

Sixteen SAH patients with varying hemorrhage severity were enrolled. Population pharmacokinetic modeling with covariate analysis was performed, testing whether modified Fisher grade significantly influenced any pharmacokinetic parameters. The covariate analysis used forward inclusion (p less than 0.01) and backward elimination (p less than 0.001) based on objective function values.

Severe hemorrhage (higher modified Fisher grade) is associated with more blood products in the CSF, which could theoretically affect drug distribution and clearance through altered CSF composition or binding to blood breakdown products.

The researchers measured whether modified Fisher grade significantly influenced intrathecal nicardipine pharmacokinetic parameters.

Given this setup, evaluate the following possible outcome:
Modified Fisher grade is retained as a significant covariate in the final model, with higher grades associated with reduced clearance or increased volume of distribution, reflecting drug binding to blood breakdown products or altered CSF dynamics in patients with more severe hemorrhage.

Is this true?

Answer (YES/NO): NO